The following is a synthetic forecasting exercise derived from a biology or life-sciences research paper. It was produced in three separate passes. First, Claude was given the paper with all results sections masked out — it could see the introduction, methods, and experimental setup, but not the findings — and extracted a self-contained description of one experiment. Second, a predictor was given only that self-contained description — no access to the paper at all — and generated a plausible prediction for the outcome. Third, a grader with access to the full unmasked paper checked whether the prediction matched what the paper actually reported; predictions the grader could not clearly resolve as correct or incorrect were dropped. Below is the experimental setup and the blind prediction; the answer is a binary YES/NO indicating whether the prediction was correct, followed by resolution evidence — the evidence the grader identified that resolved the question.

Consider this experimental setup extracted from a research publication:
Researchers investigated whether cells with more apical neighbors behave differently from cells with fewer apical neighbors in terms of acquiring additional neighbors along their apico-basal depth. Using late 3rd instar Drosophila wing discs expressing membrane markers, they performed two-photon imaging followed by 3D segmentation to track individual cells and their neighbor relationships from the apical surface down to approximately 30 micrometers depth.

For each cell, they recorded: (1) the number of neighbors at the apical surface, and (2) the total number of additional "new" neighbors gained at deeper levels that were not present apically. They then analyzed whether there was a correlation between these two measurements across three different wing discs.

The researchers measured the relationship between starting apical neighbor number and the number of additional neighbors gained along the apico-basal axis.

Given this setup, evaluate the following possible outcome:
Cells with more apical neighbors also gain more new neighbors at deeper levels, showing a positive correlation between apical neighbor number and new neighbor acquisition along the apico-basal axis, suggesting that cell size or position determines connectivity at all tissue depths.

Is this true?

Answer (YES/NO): NO